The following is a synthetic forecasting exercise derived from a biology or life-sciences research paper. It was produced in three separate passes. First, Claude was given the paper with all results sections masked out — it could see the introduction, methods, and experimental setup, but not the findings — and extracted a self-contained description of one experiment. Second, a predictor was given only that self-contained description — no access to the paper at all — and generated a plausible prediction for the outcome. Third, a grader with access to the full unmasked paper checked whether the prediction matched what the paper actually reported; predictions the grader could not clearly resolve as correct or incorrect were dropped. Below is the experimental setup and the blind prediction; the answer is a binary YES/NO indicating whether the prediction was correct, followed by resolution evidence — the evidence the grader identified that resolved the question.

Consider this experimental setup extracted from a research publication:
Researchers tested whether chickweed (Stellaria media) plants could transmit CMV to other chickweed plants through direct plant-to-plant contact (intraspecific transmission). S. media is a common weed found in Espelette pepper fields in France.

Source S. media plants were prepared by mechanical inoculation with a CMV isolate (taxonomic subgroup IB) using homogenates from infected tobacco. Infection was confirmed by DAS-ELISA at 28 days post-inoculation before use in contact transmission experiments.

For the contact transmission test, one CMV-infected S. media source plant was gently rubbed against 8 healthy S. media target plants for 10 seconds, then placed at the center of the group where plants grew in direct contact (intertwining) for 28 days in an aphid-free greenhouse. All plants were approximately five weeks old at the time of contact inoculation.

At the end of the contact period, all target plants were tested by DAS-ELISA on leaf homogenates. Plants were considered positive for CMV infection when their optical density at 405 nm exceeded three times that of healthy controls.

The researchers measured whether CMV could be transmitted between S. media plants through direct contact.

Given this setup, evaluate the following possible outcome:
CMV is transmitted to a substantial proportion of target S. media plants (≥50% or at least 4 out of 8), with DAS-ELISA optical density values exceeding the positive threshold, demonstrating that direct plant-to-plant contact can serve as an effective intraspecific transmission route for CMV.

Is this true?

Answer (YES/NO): NO